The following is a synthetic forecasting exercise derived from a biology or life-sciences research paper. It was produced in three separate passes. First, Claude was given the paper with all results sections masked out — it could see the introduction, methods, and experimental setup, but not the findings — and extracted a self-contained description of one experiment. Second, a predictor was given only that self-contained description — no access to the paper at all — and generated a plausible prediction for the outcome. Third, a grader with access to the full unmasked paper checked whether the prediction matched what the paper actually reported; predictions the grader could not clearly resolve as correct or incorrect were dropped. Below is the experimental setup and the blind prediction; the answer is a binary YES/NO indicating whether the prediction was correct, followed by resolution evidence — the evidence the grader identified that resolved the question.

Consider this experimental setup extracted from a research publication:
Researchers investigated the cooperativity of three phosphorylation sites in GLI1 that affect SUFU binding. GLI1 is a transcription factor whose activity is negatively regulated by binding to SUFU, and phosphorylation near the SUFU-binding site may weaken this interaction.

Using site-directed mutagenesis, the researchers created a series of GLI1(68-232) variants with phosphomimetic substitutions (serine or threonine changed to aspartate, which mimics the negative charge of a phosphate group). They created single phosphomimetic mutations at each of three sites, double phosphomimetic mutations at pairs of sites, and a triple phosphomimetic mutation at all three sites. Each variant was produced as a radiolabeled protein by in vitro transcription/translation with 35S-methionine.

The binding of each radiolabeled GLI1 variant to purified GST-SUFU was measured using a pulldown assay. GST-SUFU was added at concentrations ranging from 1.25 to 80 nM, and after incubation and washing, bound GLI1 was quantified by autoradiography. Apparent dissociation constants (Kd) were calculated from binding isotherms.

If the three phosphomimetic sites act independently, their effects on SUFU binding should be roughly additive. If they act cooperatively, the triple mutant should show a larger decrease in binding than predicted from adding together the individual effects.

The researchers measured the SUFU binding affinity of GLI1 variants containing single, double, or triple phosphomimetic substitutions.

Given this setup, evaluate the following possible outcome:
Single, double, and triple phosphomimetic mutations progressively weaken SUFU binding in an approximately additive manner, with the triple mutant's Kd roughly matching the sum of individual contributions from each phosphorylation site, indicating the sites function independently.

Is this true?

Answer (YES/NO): NO